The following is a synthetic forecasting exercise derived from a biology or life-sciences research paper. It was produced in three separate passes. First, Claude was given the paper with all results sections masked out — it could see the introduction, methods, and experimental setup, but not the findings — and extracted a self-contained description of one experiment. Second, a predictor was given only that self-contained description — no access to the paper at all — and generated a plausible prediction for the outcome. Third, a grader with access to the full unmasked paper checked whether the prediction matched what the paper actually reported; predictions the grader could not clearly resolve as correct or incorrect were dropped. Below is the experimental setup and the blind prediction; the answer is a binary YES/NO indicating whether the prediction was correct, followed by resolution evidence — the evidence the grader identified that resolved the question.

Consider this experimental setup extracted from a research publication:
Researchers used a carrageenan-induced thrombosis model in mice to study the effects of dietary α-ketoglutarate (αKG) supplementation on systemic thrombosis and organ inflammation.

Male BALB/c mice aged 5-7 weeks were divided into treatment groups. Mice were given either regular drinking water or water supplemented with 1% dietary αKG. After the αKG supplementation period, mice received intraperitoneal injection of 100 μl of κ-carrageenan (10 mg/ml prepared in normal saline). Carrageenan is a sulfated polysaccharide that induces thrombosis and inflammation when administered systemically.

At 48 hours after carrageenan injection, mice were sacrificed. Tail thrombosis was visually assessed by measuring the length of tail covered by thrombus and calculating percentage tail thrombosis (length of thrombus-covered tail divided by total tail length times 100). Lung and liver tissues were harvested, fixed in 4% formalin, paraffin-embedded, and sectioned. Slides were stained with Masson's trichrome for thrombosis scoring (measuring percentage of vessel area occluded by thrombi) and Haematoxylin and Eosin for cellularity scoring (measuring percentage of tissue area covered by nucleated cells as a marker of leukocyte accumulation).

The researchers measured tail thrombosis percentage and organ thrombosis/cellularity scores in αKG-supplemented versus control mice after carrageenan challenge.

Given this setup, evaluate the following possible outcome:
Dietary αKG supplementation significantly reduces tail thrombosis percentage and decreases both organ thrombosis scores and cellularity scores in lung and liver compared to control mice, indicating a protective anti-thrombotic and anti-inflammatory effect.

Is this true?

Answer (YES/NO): YES